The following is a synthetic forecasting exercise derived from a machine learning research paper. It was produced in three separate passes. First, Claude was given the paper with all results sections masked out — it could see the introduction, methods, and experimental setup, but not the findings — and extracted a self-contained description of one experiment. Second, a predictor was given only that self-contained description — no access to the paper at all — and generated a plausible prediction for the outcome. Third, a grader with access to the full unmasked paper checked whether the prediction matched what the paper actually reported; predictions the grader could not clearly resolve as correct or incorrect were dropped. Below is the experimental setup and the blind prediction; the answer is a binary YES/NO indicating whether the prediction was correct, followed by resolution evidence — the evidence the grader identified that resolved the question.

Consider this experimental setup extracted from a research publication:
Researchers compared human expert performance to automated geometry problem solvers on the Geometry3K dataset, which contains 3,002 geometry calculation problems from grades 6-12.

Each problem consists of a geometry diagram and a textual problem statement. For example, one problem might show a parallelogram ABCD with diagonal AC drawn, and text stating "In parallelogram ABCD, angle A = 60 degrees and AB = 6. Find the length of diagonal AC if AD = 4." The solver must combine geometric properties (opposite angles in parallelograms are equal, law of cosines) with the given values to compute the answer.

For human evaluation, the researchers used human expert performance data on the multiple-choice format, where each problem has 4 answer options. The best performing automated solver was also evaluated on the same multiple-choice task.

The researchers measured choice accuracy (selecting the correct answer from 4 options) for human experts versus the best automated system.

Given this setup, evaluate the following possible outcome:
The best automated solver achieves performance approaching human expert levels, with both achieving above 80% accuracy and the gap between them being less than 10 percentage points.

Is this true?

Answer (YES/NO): NO